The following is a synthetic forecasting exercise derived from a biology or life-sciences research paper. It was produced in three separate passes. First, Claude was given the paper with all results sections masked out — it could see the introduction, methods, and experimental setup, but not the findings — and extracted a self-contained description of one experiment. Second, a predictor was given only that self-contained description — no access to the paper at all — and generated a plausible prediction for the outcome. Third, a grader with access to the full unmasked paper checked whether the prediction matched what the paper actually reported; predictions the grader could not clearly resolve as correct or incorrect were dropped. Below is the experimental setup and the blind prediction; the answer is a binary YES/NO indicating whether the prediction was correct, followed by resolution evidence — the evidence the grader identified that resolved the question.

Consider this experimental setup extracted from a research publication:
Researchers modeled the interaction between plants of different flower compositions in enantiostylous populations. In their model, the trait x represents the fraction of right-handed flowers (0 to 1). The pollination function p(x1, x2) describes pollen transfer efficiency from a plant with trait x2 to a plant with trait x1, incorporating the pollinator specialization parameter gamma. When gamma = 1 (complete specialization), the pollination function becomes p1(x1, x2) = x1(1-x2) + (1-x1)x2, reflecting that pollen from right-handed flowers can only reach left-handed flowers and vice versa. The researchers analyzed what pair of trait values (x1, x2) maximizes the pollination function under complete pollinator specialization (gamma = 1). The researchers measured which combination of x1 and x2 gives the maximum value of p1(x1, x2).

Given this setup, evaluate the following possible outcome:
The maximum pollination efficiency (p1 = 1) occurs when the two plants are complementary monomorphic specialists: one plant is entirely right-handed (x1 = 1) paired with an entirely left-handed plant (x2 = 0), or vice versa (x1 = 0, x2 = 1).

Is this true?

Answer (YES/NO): YES